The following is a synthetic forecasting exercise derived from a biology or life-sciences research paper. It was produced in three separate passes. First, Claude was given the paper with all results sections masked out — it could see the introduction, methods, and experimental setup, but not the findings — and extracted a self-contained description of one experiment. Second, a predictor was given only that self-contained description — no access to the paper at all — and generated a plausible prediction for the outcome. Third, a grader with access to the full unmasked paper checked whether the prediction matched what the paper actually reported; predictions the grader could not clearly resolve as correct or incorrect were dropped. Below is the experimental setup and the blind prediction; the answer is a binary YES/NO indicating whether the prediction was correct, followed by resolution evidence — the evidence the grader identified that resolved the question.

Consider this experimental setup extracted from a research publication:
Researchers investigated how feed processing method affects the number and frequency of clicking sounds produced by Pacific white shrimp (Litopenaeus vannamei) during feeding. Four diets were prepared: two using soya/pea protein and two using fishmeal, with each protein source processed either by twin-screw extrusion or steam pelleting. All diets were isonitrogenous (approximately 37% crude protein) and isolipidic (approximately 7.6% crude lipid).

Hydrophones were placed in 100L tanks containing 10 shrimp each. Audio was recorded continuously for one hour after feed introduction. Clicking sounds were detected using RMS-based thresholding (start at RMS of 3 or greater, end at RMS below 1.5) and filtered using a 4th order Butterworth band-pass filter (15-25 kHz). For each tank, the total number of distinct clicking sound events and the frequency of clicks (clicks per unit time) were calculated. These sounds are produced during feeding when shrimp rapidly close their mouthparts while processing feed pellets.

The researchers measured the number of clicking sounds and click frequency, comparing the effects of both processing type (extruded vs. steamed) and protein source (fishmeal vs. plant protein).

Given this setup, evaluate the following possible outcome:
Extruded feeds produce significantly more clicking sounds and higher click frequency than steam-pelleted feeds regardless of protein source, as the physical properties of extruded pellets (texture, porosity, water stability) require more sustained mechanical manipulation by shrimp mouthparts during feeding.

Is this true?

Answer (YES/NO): NO